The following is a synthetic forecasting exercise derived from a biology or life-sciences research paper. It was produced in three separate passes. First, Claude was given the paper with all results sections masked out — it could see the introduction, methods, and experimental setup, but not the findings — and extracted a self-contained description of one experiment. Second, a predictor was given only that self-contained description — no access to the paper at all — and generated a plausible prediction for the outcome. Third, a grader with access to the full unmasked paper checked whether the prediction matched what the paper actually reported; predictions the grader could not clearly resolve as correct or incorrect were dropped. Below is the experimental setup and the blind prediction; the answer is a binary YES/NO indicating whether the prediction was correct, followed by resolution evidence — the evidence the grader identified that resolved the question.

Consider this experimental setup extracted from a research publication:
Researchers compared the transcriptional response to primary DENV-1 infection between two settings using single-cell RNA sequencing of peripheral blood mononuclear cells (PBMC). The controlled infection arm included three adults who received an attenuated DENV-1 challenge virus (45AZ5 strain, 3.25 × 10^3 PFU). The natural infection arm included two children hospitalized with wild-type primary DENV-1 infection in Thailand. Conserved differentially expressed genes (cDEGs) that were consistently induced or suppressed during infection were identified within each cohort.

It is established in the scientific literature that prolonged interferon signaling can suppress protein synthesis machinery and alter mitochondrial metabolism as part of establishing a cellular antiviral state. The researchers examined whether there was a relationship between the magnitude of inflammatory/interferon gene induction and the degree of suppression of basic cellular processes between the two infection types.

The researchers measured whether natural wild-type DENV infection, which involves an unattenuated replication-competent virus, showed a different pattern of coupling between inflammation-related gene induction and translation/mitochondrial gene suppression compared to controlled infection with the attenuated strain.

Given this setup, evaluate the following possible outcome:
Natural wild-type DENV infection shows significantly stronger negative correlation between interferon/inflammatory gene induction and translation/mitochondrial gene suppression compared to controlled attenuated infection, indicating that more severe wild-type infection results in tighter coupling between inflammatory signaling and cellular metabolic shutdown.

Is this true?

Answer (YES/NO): YES